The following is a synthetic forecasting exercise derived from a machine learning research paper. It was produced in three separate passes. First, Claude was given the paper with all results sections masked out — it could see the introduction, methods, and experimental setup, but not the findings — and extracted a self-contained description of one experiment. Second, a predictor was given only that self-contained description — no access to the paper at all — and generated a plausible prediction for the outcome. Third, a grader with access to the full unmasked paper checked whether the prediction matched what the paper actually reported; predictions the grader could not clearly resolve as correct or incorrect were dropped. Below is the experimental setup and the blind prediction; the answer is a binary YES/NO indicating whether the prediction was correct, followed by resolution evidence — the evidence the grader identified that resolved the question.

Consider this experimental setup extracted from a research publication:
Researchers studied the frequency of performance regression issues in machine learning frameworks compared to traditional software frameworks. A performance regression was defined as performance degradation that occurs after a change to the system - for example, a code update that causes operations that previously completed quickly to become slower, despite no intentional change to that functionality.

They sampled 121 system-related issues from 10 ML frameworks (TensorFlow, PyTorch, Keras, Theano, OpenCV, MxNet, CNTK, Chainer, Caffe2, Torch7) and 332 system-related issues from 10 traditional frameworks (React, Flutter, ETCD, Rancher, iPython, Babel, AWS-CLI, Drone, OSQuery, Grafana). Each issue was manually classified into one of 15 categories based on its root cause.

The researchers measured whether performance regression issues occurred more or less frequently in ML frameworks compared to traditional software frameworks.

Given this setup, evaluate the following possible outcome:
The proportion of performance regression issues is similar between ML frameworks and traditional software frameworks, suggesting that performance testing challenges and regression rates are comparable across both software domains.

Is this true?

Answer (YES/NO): NO